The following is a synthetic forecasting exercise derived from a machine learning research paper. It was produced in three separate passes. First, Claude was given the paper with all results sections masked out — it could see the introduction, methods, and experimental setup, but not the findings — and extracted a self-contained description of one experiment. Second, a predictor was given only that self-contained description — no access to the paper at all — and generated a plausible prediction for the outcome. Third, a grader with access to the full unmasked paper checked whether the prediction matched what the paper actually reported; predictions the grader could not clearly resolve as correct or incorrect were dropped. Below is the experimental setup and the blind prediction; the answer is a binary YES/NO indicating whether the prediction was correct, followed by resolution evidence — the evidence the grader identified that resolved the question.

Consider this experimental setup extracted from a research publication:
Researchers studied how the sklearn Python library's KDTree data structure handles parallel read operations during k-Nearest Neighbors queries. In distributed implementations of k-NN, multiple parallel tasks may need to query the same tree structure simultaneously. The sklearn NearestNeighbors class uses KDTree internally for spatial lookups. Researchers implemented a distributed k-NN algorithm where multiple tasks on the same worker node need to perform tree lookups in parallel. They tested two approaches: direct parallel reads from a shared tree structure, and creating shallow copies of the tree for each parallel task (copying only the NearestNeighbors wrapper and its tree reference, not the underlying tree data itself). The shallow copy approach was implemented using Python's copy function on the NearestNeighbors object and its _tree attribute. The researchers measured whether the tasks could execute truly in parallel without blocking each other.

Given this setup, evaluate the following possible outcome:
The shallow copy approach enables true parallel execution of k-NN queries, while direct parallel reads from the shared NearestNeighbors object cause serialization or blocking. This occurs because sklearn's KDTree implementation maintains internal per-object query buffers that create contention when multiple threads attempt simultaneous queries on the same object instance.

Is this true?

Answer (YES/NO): NO